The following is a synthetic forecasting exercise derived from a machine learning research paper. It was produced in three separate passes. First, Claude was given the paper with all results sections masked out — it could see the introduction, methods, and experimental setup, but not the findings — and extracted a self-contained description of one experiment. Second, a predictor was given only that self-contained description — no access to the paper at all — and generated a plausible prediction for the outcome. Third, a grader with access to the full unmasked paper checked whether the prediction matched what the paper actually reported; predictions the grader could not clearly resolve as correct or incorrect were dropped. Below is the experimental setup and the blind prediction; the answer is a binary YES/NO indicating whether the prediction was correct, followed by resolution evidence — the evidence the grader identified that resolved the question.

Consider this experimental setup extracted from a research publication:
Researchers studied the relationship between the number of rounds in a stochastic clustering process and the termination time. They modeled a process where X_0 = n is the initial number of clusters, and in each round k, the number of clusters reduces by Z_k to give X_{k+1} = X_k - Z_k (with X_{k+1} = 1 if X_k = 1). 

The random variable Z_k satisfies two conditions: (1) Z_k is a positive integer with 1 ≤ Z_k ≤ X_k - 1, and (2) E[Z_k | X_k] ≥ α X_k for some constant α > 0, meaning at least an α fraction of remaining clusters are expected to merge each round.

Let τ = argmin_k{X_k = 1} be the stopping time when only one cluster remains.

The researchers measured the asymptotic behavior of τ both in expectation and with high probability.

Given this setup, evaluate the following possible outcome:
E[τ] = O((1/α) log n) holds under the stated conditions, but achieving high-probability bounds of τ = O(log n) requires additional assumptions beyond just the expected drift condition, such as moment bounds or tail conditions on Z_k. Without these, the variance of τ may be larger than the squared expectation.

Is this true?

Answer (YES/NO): NO